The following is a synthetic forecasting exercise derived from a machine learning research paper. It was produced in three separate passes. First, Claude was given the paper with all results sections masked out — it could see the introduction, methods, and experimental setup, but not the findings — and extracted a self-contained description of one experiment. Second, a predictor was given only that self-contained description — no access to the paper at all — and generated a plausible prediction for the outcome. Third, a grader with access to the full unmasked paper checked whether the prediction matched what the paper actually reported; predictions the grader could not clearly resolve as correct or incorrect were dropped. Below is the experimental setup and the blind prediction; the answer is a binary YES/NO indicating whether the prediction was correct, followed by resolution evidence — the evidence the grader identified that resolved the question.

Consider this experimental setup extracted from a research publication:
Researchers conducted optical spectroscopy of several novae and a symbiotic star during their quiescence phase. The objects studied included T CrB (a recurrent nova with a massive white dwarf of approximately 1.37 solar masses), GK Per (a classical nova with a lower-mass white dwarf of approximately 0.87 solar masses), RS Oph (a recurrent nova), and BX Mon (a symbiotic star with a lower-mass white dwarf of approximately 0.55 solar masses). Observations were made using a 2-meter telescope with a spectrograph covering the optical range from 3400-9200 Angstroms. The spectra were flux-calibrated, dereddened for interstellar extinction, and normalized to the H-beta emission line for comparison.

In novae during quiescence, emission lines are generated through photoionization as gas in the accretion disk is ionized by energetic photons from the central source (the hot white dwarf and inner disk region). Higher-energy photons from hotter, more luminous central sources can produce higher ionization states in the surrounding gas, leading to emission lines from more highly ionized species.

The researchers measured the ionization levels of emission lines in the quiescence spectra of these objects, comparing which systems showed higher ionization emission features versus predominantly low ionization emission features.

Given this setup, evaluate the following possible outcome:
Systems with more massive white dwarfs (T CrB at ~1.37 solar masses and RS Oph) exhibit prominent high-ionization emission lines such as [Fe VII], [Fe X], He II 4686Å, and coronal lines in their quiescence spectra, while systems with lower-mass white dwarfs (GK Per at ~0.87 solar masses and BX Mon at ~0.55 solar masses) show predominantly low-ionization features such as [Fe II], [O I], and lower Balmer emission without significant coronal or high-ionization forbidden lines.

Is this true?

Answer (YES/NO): NO